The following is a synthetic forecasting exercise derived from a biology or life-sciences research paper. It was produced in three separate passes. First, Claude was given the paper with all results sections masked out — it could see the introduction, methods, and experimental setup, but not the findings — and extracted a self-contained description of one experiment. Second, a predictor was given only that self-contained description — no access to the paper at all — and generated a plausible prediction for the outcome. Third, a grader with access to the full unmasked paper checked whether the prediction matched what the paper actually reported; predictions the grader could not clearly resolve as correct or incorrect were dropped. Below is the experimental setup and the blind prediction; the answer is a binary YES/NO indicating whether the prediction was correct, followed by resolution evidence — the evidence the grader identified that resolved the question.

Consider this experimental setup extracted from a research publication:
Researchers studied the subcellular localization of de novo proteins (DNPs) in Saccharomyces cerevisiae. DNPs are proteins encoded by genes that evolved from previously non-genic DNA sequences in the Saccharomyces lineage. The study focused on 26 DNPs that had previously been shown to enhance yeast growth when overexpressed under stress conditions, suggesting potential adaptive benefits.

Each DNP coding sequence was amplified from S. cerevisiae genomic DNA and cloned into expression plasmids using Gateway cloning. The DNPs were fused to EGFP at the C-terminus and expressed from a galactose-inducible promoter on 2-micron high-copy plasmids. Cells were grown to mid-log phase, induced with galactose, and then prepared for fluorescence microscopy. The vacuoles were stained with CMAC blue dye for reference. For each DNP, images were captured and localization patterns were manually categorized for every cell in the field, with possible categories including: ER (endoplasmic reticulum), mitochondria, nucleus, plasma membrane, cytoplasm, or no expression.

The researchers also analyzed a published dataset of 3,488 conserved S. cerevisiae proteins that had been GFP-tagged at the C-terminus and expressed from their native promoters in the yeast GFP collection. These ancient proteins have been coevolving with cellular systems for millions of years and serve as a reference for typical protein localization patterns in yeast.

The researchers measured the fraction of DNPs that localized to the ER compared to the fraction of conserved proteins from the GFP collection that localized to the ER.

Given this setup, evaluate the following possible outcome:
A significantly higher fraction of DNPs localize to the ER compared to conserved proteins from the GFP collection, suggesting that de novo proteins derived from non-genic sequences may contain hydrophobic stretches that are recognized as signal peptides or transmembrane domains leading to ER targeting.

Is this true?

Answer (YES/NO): NO